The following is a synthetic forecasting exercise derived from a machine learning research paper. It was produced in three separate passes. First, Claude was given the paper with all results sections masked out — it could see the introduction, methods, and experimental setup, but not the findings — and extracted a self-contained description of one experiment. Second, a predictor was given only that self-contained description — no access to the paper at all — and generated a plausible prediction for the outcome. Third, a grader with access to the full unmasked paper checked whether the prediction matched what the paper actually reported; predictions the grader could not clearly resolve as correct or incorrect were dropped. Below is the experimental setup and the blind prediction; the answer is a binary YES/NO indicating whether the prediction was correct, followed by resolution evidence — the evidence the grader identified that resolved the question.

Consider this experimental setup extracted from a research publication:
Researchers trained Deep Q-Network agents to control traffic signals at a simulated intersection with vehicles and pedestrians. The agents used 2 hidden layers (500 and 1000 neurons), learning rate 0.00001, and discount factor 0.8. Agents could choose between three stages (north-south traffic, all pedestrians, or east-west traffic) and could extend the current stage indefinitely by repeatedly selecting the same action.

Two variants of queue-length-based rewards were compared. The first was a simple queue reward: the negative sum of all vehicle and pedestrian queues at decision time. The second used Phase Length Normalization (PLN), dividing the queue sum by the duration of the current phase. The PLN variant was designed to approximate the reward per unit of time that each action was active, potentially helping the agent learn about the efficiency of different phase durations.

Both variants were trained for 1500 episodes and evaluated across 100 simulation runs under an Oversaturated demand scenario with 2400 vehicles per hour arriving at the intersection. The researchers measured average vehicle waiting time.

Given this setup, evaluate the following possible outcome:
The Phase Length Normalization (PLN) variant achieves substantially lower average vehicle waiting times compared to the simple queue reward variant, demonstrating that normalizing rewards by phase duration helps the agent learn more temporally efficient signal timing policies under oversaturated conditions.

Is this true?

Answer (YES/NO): NO